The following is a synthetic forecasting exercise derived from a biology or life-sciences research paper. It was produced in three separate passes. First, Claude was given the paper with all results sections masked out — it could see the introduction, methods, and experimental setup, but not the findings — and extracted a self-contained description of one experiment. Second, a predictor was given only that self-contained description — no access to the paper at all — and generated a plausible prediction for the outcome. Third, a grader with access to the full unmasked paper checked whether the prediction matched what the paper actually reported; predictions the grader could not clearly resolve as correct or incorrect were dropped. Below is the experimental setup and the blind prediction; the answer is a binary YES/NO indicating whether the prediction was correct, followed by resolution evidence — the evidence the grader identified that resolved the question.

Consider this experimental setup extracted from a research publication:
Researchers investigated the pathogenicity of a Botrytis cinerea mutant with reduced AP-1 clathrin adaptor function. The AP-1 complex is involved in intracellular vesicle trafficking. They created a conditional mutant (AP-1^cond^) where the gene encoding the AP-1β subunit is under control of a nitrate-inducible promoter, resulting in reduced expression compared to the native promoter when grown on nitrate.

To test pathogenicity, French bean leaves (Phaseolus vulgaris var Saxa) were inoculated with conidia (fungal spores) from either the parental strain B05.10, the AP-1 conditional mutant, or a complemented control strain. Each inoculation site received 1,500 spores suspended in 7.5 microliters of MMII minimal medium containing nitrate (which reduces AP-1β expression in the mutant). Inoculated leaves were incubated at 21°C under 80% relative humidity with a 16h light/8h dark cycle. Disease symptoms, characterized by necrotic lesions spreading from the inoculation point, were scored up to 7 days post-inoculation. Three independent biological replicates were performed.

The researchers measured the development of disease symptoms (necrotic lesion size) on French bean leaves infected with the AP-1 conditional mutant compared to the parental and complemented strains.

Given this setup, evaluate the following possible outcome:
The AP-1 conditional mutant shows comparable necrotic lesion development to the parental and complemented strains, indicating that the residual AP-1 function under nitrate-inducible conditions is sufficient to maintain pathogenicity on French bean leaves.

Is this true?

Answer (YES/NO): NO